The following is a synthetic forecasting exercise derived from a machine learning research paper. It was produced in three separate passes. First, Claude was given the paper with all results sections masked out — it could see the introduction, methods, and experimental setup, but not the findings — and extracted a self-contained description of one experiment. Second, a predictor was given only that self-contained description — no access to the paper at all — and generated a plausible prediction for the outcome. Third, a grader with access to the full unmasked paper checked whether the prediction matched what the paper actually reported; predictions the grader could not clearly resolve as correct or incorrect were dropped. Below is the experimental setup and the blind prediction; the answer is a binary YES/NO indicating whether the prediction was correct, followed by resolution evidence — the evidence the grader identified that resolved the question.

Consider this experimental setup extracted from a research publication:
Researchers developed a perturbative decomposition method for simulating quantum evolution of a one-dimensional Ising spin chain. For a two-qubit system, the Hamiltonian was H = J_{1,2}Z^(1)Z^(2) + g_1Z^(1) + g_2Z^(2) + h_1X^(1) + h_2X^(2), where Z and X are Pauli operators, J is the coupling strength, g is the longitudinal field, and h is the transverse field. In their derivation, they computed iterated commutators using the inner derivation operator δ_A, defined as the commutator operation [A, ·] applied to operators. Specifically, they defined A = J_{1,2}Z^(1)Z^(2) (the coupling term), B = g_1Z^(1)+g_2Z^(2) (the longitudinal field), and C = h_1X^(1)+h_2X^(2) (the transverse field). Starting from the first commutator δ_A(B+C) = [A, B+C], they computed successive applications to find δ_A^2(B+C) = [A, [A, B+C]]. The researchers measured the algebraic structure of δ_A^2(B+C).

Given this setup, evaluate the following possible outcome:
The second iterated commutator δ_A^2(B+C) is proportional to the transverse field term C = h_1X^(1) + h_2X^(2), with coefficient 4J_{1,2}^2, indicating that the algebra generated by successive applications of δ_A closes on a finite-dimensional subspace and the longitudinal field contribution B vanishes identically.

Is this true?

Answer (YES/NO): YES